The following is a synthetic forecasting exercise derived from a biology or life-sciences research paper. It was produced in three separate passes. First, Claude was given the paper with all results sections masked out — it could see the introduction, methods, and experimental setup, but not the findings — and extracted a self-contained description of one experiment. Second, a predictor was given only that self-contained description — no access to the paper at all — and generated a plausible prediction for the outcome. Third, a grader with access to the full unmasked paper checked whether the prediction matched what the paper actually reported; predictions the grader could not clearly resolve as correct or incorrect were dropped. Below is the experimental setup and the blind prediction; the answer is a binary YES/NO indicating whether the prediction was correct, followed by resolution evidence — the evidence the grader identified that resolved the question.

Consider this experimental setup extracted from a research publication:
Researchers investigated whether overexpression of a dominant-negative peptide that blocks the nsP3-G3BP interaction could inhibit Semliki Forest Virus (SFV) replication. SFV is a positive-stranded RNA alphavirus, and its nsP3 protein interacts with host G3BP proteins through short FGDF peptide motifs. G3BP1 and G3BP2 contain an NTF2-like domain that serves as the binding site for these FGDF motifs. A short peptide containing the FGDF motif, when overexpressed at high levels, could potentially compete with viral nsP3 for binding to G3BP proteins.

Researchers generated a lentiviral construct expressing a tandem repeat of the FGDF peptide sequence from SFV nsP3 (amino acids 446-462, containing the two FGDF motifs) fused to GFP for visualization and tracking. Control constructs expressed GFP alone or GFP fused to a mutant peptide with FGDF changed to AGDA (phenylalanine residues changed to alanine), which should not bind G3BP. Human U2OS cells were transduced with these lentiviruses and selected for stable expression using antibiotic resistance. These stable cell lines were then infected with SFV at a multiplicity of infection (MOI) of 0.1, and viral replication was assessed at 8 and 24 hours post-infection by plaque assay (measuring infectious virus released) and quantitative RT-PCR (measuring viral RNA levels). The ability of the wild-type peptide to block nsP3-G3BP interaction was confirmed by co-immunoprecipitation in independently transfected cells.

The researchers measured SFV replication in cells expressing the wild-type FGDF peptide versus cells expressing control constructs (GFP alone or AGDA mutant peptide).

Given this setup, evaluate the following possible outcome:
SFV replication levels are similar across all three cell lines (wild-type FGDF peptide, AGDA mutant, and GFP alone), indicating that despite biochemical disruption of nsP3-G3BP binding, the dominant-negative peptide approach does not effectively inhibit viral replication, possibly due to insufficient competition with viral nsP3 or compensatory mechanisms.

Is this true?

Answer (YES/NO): NO